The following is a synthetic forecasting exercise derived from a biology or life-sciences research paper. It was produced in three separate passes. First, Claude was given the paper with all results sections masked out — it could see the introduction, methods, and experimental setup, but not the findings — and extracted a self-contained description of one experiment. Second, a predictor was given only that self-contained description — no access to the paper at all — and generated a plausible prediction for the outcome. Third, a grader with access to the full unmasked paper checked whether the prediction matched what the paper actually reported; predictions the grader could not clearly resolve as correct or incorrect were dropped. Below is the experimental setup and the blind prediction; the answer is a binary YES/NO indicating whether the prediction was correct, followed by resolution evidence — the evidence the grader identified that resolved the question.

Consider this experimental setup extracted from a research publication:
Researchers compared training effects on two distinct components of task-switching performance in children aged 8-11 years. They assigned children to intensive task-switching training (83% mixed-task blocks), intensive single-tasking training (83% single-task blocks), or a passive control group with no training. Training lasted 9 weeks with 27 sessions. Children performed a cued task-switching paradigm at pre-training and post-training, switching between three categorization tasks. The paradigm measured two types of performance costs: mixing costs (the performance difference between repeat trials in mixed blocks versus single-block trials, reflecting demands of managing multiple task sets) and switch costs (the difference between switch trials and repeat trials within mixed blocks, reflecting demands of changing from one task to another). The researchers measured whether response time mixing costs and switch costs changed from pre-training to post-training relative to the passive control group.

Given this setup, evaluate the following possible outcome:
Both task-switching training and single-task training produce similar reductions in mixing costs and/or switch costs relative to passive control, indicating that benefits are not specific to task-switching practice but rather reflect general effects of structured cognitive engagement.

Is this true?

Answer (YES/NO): NO